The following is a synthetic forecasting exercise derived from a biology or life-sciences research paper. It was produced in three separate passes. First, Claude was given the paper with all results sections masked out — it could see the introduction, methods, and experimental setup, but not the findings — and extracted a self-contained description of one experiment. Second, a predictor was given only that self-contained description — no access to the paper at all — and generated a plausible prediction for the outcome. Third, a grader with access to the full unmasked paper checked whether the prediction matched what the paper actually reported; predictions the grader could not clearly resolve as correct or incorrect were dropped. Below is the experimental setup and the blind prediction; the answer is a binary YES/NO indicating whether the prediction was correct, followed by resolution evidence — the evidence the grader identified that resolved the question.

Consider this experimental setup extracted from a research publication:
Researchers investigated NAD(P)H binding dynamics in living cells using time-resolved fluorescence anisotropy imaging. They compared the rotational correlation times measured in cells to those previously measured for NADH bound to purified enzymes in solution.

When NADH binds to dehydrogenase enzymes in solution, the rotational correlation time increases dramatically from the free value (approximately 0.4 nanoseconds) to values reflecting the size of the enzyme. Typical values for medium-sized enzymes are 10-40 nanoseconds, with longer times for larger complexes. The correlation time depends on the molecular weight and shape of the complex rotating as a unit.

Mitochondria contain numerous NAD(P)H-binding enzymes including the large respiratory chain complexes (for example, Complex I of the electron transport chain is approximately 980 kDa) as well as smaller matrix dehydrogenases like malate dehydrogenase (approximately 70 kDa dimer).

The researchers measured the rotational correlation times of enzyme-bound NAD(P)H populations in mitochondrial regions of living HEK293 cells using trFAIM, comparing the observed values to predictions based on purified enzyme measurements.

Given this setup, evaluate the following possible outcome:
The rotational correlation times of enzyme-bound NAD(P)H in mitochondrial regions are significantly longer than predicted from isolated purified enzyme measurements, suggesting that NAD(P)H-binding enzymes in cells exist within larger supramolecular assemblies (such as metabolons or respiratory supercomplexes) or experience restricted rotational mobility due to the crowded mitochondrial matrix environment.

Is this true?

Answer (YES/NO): YES